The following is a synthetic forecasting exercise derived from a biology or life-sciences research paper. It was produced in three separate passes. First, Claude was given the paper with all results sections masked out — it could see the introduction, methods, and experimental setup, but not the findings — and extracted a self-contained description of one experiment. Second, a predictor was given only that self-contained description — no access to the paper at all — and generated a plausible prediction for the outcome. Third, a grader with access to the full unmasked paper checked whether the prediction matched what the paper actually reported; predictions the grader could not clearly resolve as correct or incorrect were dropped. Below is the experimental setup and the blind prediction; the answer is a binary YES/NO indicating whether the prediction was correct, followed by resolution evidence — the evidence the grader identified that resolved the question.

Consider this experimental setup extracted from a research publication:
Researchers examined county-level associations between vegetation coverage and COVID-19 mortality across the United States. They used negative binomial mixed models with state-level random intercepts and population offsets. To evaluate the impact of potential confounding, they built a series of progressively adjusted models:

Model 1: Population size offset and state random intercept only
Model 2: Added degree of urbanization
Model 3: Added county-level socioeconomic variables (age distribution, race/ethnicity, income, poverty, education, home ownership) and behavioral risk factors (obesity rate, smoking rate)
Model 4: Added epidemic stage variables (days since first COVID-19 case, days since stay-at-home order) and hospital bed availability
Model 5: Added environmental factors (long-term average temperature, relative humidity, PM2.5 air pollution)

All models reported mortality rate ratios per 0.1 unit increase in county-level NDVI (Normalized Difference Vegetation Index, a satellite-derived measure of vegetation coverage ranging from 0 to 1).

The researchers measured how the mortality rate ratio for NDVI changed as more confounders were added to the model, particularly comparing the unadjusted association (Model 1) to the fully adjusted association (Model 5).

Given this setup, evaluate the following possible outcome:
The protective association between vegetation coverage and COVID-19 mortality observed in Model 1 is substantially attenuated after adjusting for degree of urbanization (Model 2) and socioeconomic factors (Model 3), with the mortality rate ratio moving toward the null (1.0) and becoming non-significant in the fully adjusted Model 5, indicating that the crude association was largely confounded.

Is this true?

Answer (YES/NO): NO